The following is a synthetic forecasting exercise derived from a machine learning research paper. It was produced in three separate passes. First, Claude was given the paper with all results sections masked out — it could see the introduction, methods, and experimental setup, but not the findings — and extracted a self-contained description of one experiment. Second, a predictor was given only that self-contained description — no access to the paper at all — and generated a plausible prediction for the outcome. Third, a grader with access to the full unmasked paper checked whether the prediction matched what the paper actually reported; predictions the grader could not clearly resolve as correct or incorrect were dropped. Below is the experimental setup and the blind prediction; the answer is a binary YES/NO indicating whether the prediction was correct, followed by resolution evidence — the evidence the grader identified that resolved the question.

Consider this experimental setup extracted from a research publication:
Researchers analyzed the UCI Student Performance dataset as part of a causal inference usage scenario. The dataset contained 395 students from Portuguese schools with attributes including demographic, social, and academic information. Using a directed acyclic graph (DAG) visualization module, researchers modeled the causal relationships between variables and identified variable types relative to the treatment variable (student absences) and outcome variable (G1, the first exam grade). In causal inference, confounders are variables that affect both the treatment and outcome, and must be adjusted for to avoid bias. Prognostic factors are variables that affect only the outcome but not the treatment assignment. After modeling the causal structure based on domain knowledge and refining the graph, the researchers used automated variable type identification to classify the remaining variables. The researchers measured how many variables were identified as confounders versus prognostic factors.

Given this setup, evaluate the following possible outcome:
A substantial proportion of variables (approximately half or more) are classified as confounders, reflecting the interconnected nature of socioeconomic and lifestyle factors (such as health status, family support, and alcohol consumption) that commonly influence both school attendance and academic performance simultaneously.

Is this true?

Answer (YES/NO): YES